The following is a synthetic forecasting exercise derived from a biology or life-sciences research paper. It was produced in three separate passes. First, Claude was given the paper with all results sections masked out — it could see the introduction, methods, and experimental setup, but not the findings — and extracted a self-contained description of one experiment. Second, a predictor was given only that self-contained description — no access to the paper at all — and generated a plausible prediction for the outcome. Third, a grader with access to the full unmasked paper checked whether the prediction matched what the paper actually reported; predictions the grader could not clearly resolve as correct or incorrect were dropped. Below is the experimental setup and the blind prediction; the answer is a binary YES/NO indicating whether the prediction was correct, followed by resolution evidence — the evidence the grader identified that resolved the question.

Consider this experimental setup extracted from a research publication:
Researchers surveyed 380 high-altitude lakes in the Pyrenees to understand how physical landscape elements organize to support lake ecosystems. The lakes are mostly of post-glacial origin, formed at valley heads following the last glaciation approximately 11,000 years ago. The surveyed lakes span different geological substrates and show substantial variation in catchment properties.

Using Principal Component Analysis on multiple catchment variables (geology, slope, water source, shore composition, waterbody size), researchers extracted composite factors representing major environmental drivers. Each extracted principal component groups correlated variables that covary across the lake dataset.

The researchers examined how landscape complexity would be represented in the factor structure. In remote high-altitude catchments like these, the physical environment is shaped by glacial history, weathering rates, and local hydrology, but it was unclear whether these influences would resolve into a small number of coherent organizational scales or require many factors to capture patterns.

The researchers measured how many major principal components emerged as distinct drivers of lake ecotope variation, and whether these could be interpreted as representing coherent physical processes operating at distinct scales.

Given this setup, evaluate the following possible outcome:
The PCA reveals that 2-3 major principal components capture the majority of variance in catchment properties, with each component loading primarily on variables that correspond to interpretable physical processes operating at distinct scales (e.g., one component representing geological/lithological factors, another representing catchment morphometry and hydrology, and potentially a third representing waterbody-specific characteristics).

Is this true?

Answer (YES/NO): YES